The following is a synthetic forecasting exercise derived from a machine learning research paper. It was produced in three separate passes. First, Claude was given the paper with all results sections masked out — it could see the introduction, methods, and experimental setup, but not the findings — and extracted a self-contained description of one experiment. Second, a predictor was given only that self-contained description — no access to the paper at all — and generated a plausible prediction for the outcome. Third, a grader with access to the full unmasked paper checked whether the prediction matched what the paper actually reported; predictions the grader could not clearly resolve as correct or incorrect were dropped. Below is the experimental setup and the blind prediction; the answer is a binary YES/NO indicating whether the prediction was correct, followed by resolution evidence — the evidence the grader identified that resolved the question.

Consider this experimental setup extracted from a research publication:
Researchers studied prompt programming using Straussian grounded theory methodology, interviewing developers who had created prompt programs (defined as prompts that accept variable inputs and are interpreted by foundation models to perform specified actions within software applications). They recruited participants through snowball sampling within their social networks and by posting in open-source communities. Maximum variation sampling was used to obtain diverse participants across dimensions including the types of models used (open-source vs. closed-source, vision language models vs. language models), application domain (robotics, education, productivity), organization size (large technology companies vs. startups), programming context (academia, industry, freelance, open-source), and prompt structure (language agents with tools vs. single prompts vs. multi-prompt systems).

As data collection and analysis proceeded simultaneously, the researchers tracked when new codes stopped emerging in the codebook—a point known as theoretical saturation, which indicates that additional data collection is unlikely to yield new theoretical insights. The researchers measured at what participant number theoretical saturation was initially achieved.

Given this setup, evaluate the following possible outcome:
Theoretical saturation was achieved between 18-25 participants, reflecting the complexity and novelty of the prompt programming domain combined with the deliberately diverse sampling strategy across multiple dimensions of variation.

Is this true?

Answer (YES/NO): NO